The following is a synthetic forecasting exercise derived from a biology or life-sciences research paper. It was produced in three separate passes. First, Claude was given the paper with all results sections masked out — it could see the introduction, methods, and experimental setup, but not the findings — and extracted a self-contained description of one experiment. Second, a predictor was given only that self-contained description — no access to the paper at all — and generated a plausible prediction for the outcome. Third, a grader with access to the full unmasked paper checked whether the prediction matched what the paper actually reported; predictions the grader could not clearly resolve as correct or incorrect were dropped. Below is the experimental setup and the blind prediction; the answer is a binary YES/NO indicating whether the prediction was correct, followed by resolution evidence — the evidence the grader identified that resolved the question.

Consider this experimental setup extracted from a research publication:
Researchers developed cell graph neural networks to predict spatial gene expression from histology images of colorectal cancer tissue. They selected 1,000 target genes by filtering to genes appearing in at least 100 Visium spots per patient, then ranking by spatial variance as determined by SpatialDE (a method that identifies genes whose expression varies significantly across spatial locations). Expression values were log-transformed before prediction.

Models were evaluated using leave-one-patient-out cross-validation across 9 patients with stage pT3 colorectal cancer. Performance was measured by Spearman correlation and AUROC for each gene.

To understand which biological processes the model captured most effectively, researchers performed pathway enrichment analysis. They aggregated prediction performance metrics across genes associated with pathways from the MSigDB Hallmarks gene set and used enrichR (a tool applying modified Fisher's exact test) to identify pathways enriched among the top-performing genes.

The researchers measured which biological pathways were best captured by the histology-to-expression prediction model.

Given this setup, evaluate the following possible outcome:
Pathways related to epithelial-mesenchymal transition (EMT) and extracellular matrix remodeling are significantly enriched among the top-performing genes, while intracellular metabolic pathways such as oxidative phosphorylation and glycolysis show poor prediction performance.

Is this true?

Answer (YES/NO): NO